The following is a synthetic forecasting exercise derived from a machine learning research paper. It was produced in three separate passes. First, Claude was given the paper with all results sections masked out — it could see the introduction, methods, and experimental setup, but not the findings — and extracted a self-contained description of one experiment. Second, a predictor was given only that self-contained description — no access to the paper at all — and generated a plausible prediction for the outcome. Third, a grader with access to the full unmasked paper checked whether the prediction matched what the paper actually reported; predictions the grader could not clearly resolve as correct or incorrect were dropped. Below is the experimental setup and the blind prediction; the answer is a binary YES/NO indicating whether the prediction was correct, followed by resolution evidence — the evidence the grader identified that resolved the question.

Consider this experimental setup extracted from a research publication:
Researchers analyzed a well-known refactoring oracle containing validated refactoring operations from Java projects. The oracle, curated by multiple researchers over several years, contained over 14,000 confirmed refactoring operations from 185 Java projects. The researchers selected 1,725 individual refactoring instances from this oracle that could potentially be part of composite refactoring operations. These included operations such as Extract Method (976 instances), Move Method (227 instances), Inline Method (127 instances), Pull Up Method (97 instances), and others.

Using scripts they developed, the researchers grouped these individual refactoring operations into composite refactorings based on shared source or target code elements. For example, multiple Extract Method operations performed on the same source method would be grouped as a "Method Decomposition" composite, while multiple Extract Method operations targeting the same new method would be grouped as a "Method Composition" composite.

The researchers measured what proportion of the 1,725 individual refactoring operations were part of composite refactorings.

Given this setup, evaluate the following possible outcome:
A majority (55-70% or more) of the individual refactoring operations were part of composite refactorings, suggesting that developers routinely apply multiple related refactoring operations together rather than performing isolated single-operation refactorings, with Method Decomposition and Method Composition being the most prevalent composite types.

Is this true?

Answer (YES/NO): YES